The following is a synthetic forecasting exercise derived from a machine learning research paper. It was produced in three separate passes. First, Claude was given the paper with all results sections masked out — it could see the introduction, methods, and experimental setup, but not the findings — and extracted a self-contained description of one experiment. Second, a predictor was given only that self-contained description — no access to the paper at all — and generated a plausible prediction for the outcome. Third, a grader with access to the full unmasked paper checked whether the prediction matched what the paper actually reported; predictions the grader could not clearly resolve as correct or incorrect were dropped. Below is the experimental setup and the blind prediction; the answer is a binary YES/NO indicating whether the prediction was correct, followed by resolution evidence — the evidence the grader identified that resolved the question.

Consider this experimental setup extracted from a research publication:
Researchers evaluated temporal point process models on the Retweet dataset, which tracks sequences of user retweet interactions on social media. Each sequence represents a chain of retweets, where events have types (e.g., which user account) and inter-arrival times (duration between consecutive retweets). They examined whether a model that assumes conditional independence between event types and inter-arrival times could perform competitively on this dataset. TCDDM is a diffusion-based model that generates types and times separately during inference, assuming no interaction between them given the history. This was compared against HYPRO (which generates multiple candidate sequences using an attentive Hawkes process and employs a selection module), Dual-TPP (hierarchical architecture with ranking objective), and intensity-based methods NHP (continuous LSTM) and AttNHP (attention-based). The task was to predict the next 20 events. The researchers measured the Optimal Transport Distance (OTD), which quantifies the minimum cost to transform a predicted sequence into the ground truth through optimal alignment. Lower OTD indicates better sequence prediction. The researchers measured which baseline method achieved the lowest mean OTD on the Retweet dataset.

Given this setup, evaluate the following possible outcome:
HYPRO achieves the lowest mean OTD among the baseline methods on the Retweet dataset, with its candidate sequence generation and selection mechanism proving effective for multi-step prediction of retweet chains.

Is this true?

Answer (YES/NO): NO